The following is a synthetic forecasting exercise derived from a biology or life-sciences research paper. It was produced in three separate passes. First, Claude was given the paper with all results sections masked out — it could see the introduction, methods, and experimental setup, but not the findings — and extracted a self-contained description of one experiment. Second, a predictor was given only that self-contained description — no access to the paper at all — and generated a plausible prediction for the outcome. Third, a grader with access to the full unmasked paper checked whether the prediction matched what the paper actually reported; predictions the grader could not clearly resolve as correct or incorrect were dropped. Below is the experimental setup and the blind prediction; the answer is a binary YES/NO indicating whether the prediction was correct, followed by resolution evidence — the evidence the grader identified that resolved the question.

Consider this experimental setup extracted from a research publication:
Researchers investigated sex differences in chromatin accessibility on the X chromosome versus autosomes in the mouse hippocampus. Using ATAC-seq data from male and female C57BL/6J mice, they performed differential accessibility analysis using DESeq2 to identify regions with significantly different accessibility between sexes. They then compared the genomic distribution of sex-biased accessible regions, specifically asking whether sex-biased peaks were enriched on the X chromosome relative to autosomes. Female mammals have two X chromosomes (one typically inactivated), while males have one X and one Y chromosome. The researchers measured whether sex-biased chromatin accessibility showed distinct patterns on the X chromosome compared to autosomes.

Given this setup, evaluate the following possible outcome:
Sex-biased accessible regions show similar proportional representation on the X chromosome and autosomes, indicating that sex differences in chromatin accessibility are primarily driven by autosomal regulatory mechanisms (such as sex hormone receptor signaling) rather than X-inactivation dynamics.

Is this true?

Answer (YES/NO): NO